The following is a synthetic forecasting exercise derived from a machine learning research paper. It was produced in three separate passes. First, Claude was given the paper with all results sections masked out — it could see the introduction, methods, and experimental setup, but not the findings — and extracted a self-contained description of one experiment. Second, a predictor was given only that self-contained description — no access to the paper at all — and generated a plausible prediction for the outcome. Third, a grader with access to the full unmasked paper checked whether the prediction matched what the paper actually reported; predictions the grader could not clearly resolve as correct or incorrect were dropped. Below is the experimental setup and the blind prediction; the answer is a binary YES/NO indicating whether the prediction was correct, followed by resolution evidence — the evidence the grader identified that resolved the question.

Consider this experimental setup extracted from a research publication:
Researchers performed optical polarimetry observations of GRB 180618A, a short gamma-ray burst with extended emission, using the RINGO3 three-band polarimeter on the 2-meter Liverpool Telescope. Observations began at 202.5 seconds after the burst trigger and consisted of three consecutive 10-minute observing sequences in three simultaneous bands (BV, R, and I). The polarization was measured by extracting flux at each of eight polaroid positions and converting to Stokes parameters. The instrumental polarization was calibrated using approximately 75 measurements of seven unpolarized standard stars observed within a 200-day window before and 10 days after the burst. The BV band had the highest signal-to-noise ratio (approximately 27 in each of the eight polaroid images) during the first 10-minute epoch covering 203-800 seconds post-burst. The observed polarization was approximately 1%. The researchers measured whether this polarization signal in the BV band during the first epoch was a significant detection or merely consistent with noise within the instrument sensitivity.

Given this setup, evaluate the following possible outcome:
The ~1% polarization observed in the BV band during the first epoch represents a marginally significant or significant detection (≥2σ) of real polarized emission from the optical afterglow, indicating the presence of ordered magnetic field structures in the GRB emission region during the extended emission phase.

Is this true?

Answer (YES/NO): NO